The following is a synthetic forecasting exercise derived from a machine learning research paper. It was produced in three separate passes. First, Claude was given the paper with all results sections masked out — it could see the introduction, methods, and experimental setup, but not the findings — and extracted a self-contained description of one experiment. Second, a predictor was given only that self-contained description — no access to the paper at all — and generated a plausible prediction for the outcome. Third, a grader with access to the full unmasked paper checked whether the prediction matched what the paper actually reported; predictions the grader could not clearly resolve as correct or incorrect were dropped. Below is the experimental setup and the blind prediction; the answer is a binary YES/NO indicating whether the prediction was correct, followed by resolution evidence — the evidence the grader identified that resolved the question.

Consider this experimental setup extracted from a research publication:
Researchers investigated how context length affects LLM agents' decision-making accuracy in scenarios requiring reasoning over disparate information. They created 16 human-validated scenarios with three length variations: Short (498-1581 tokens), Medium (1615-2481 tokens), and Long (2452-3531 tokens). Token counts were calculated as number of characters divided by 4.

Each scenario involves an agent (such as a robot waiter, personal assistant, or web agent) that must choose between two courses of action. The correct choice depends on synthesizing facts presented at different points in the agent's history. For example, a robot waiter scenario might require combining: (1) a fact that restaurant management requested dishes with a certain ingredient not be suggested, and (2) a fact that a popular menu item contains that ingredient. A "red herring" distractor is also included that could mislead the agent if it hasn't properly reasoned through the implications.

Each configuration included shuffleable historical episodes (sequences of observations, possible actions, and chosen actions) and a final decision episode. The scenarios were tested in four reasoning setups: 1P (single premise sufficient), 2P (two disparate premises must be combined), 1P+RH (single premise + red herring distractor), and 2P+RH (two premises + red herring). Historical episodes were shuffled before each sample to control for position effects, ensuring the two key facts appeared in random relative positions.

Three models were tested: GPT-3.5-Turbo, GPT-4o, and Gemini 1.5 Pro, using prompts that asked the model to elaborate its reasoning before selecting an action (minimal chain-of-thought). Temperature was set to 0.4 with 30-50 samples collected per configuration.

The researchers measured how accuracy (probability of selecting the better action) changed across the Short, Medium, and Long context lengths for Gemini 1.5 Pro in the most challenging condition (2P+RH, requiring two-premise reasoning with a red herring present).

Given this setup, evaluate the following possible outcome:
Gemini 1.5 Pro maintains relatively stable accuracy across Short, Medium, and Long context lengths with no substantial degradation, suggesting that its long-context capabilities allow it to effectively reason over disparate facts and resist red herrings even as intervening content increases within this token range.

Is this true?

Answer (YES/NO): NO